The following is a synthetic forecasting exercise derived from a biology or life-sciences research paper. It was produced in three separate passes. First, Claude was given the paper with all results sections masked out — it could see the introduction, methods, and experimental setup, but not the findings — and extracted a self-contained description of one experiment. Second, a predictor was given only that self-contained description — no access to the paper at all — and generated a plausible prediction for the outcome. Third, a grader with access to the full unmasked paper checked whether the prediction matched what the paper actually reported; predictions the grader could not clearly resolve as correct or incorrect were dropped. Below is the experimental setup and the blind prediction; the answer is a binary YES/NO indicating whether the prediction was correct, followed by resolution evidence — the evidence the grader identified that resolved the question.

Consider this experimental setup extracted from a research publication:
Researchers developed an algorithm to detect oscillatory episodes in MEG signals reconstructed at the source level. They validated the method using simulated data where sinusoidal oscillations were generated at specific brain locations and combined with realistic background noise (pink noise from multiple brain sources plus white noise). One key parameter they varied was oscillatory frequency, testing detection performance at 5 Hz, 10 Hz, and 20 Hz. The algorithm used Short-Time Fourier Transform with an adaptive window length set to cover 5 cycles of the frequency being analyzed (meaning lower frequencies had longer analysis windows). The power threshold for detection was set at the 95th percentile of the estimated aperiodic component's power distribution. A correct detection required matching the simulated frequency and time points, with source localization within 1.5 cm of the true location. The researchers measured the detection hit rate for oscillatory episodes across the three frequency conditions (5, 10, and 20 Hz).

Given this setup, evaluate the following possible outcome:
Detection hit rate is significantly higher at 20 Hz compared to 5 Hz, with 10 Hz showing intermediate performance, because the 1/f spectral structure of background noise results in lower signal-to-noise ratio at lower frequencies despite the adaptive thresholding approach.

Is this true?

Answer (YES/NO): NO